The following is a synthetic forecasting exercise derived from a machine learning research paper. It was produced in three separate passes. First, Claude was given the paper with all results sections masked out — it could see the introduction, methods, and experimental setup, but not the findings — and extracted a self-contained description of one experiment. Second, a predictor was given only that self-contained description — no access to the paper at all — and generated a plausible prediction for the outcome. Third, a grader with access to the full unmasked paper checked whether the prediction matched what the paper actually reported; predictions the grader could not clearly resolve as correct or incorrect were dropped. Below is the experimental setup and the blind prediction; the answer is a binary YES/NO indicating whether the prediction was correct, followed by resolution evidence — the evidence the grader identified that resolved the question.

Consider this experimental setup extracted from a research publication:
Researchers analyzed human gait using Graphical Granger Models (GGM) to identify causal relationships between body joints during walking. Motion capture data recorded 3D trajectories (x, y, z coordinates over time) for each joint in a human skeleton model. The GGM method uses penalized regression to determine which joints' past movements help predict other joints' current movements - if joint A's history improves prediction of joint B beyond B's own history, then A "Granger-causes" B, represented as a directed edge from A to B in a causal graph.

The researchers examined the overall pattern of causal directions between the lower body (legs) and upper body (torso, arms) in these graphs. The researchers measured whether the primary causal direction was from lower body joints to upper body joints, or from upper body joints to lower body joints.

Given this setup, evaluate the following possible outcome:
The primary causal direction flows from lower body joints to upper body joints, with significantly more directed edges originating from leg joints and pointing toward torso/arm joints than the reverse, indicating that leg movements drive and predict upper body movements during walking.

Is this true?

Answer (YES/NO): YES